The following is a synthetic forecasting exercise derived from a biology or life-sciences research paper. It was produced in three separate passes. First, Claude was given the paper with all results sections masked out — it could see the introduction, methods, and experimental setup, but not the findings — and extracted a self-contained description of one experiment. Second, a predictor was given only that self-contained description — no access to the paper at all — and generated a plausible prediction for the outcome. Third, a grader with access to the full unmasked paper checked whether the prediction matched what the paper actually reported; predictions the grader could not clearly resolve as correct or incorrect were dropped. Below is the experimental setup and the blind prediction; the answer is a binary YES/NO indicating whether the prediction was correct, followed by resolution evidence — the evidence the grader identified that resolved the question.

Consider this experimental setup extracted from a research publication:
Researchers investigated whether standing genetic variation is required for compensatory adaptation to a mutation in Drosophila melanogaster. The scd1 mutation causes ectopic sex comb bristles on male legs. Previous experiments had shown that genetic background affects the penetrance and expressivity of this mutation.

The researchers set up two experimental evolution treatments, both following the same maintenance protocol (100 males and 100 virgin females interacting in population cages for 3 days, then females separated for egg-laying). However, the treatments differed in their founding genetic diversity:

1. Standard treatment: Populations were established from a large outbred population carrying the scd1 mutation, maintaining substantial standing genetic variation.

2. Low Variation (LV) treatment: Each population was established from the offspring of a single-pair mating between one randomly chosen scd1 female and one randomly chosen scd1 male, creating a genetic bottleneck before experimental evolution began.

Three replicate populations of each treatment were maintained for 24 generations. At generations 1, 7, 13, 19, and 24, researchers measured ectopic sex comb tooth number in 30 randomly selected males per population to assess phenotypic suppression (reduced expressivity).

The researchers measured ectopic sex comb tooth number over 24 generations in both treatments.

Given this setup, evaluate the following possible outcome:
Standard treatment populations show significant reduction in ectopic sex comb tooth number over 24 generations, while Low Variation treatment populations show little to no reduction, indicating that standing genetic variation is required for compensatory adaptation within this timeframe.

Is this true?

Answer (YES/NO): YES